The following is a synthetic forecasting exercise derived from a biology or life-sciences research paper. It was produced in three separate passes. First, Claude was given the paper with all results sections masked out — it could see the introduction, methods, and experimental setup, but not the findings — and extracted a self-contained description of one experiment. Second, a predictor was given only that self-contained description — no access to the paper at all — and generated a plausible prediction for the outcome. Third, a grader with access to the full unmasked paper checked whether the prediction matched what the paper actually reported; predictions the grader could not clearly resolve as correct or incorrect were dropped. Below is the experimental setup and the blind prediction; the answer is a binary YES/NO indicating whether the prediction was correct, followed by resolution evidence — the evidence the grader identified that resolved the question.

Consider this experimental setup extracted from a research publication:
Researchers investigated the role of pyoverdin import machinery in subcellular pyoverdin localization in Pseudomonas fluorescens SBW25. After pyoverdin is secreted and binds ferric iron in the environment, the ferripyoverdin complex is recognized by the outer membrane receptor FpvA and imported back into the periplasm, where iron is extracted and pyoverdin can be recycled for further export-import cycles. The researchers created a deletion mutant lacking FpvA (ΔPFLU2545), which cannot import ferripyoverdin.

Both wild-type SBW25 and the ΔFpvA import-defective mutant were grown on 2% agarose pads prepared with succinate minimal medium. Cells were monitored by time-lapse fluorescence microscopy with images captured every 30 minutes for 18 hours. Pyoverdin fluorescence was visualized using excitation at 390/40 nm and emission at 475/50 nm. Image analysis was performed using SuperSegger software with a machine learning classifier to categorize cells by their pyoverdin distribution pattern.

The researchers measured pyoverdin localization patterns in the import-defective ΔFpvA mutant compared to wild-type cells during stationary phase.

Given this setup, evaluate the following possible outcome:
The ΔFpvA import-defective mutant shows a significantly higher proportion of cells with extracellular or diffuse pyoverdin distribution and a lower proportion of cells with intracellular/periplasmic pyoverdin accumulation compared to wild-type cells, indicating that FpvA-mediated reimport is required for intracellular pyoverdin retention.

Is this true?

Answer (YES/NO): NO